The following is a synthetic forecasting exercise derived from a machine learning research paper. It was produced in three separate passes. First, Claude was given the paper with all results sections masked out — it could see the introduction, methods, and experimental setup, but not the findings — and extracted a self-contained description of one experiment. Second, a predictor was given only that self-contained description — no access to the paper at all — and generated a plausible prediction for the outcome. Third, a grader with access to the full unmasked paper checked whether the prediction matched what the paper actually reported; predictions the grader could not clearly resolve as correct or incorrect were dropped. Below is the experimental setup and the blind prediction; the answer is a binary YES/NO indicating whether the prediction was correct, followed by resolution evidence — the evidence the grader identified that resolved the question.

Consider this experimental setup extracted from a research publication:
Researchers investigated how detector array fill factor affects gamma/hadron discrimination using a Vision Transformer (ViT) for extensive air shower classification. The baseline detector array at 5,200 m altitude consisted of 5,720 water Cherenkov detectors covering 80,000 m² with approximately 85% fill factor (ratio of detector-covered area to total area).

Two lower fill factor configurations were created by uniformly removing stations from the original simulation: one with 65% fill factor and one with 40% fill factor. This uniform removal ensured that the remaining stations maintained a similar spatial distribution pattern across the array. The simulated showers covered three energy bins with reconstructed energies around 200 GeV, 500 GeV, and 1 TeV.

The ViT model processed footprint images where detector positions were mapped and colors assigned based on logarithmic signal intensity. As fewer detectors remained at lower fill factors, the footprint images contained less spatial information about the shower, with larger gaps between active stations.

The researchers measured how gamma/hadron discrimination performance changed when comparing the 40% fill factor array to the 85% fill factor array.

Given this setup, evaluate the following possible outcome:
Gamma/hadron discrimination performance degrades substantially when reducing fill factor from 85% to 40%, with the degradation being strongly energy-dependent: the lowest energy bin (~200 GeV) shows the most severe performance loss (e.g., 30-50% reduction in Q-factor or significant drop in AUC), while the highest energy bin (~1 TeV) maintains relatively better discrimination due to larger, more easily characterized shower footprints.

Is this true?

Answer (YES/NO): NO